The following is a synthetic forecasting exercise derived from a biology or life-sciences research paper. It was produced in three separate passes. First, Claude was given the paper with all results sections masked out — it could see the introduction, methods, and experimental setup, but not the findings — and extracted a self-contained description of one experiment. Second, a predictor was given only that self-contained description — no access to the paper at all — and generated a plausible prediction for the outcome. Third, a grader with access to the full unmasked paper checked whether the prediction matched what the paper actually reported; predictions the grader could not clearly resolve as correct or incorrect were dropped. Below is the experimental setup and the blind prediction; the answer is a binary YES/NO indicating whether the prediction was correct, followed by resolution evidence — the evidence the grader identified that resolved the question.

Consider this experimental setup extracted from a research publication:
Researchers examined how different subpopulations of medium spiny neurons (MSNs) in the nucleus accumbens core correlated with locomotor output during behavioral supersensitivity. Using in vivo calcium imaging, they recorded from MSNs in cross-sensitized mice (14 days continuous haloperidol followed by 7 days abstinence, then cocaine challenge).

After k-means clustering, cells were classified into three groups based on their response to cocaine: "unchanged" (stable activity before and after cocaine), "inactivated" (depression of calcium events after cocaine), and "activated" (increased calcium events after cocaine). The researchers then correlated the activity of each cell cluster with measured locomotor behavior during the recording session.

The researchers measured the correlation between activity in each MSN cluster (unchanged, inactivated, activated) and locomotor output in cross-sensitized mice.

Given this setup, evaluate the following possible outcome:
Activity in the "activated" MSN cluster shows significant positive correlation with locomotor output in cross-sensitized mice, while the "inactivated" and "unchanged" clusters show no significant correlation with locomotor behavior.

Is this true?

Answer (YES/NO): NO